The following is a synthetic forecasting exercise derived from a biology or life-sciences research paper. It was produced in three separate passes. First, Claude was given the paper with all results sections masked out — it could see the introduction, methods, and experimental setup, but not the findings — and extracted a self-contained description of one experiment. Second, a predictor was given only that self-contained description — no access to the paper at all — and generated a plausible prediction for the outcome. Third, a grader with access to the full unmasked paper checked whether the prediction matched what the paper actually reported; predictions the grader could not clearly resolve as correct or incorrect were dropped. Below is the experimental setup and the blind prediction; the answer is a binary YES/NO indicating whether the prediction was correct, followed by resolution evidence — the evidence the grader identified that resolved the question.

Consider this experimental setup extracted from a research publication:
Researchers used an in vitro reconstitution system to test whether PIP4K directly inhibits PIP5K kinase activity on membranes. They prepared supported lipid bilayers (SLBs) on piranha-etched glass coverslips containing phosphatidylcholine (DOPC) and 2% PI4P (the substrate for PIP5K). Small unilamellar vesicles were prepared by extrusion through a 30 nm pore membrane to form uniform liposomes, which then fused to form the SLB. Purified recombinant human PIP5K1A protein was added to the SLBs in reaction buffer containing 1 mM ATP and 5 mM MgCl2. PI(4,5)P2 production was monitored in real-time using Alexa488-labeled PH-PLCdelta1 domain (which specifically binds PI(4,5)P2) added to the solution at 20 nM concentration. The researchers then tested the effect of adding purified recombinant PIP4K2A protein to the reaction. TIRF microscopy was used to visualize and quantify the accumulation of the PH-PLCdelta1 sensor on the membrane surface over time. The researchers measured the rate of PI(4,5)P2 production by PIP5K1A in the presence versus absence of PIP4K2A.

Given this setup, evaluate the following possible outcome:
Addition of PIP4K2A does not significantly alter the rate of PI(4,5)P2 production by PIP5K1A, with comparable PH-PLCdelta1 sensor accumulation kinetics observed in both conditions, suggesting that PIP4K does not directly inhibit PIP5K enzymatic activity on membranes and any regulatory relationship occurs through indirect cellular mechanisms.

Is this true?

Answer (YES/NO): NO